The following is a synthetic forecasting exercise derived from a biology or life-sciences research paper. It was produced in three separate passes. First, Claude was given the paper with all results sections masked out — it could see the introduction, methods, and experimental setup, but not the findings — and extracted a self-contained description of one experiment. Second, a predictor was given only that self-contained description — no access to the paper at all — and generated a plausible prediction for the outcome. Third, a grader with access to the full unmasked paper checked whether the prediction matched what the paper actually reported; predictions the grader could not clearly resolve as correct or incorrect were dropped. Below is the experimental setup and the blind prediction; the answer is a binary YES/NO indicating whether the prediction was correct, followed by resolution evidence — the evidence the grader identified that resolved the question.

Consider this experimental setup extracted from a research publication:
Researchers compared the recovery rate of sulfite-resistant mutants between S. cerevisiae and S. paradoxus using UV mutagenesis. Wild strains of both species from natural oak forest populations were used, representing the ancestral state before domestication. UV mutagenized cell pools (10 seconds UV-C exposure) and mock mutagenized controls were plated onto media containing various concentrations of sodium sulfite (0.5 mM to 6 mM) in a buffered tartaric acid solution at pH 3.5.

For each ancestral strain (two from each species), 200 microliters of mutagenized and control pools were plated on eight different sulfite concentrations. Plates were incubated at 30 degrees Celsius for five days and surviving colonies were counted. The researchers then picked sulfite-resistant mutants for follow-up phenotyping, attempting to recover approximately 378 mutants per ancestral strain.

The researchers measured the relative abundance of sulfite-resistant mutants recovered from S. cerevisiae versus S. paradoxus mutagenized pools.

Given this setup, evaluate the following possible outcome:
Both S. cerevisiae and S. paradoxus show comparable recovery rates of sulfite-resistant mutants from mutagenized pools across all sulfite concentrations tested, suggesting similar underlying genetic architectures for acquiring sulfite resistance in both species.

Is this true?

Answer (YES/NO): YES